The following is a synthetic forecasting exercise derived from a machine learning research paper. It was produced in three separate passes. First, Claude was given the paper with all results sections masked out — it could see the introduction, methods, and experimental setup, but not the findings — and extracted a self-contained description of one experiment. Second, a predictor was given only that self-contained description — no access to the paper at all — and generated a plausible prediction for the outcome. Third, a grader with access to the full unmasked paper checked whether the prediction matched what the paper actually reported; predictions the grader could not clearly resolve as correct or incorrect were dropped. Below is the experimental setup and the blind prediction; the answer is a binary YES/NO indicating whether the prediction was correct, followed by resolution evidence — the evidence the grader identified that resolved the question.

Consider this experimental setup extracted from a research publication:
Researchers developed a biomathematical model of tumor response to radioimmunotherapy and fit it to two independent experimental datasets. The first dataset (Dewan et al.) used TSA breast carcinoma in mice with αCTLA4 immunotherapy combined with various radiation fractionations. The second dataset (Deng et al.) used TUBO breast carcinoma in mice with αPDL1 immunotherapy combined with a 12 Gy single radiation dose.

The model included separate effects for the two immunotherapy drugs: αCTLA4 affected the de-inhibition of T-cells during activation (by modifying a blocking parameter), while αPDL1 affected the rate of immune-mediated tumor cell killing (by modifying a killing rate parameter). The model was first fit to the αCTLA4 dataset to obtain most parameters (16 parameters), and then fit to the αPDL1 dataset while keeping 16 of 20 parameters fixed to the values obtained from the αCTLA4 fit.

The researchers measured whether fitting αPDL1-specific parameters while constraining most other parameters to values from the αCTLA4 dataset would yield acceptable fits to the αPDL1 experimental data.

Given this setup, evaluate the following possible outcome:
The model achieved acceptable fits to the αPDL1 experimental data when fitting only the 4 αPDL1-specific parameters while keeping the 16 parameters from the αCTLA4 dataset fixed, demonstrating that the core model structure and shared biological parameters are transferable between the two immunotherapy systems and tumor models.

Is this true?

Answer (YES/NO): NO